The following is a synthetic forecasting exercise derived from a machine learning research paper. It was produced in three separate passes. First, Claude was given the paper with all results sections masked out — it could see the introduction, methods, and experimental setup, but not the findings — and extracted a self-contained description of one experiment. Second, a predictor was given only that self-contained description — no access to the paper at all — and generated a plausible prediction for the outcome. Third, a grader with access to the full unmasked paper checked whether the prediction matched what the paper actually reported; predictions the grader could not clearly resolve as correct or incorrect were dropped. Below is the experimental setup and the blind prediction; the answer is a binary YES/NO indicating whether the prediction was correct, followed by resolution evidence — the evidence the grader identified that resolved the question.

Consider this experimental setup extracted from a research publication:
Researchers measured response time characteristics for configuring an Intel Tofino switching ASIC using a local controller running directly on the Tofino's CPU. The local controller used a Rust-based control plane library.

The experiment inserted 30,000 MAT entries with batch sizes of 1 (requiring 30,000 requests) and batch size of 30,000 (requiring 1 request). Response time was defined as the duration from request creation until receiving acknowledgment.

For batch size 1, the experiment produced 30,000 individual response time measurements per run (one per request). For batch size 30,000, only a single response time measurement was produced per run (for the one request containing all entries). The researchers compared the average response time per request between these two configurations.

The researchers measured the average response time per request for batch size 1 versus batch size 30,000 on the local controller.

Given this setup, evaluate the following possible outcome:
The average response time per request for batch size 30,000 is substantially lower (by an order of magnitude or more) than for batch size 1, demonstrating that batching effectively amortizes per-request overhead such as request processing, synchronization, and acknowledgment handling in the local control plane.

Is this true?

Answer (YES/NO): NO